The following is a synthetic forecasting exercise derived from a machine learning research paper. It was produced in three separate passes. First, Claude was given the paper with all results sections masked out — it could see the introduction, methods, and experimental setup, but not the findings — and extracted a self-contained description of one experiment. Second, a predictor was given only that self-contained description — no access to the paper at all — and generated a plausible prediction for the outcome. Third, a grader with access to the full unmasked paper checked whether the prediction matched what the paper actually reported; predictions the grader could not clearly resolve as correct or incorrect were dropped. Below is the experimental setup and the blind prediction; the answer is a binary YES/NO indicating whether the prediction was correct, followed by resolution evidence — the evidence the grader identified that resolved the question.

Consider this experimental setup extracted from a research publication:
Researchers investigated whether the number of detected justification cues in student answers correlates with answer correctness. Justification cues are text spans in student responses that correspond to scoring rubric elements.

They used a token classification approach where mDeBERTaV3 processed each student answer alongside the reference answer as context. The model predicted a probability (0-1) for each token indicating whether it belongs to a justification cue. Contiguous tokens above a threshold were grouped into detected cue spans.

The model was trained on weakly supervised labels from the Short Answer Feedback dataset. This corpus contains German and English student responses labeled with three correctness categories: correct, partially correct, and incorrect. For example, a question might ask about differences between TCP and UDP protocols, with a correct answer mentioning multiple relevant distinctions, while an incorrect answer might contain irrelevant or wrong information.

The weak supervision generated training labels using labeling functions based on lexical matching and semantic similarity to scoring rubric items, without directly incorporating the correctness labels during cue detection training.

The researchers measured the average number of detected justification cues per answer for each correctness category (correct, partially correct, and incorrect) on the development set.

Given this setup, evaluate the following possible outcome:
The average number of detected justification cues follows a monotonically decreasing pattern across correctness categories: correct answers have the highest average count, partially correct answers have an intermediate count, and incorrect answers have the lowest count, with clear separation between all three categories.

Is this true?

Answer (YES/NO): YES